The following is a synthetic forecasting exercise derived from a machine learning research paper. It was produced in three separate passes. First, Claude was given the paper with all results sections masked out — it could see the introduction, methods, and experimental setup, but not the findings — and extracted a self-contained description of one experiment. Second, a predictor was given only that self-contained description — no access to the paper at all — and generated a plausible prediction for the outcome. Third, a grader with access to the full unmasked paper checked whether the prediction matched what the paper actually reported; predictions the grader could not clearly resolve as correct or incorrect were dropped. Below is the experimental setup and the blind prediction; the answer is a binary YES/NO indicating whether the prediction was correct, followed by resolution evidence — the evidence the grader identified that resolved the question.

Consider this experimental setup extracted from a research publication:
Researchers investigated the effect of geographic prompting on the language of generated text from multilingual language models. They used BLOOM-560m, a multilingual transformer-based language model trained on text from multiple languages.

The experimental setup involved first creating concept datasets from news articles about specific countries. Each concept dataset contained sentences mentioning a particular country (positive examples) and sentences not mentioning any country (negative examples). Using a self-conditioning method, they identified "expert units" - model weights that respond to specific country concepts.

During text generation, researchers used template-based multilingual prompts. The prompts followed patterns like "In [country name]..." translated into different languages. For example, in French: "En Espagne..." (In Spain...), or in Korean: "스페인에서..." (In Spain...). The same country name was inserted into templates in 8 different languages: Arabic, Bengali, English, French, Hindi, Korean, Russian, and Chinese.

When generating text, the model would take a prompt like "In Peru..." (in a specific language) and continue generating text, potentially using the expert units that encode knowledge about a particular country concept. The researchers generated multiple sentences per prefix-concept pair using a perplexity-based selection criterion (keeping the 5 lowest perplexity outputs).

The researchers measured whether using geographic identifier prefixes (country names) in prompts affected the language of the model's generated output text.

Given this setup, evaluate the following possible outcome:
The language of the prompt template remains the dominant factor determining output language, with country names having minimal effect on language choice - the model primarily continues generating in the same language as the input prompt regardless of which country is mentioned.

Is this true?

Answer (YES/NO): NO